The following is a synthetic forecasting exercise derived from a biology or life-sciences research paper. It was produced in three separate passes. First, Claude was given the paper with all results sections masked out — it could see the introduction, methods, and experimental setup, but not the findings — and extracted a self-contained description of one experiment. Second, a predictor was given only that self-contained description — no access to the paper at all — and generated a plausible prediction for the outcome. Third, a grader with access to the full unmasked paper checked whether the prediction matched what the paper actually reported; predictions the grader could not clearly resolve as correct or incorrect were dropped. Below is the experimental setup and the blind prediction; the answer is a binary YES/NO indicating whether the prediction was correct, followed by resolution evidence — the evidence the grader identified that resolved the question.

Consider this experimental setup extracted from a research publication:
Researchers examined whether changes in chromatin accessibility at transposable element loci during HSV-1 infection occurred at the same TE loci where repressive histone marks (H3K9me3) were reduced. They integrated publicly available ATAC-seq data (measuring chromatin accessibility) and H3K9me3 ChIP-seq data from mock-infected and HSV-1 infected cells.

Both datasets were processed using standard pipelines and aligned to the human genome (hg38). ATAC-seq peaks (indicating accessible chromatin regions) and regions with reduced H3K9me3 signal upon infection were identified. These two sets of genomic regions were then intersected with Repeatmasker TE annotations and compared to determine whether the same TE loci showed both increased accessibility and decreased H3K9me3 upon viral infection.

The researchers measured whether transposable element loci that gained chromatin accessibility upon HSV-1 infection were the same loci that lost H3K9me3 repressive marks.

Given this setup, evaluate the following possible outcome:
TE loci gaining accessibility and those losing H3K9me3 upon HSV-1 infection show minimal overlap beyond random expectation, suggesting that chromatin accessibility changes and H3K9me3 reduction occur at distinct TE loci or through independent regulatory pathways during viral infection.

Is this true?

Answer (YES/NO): NO